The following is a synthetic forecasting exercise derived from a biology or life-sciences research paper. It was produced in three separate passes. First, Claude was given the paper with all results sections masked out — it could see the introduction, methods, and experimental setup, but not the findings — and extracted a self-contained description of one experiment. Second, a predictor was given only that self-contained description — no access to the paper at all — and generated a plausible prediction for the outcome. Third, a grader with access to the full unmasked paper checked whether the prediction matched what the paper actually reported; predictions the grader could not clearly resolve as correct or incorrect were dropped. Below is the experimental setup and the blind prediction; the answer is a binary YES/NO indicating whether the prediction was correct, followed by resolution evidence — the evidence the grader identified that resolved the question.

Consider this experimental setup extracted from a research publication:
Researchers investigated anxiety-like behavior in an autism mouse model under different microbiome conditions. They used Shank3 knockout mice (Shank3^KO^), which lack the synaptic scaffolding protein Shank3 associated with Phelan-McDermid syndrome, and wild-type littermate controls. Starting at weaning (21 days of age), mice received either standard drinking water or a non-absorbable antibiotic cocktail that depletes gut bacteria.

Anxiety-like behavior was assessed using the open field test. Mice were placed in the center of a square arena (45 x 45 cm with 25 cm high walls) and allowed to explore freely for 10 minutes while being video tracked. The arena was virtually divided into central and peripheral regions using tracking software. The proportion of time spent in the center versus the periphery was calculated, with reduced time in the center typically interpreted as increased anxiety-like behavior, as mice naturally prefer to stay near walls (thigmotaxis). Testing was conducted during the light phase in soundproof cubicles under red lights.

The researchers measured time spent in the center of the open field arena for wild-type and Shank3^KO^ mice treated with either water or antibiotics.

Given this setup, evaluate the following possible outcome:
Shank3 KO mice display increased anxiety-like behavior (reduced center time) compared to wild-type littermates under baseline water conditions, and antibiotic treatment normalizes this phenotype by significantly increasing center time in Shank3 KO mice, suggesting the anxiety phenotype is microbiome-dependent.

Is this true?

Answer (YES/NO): NO